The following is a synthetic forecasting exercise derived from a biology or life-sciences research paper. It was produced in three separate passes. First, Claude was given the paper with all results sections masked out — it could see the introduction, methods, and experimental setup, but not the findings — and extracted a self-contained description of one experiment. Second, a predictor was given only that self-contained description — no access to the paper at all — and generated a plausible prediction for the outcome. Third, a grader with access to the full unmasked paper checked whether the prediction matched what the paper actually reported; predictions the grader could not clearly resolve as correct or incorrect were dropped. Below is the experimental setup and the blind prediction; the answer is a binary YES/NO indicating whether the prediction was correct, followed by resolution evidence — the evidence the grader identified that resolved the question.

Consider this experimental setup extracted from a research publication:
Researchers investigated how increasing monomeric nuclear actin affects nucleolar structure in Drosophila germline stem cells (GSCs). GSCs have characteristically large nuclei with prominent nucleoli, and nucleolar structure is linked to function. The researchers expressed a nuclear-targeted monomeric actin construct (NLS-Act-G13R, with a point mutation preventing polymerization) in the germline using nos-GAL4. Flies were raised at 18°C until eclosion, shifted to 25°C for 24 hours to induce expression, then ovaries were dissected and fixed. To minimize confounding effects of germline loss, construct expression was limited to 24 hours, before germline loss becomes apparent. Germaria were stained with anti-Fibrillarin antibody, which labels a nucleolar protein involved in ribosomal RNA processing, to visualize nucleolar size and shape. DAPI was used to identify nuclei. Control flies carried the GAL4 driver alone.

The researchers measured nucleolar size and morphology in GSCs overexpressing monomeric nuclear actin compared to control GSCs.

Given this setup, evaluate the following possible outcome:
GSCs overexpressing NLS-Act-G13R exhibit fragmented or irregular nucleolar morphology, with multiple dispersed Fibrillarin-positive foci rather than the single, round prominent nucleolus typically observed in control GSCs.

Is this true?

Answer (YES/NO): NO